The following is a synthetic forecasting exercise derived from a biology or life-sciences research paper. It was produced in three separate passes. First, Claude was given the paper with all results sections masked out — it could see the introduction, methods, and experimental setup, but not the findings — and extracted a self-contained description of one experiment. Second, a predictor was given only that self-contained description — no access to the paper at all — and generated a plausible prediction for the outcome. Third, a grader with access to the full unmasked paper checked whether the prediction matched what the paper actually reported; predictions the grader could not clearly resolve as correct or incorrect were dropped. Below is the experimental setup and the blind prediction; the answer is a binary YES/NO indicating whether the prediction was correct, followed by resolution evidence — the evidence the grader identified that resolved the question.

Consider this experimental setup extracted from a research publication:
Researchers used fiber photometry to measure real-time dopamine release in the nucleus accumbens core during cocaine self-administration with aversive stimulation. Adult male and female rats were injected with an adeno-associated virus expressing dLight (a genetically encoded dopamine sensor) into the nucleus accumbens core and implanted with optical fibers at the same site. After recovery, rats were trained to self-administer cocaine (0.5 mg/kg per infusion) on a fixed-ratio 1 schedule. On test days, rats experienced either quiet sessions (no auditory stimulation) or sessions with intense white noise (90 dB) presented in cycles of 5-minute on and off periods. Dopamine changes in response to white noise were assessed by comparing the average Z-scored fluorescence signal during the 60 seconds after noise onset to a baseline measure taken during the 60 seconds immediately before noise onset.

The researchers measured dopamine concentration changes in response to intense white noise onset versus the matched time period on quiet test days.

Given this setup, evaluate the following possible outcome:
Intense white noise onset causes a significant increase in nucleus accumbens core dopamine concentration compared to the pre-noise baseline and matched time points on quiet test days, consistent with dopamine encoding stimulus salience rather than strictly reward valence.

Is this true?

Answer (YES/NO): NO